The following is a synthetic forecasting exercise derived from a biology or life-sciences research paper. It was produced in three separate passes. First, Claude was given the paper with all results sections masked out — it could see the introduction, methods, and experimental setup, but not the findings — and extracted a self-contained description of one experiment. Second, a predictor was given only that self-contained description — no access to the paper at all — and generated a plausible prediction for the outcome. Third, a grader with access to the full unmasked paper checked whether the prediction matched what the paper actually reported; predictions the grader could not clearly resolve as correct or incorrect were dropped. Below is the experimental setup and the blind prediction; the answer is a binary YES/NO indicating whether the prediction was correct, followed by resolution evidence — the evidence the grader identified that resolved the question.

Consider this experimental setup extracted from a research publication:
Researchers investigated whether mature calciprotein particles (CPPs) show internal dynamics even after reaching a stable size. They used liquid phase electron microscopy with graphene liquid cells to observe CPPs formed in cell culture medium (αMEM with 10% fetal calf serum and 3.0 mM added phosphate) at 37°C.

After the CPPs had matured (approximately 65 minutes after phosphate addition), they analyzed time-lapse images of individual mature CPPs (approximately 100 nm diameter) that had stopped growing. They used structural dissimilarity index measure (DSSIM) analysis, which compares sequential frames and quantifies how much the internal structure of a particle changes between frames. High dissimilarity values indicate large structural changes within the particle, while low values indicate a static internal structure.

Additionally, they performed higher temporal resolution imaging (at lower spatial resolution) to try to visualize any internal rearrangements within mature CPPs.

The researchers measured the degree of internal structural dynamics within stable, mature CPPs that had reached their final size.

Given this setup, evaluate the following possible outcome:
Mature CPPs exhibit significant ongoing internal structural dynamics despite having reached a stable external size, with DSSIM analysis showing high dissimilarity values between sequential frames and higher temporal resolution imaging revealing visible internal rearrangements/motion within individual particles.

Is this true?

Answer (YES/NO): YES